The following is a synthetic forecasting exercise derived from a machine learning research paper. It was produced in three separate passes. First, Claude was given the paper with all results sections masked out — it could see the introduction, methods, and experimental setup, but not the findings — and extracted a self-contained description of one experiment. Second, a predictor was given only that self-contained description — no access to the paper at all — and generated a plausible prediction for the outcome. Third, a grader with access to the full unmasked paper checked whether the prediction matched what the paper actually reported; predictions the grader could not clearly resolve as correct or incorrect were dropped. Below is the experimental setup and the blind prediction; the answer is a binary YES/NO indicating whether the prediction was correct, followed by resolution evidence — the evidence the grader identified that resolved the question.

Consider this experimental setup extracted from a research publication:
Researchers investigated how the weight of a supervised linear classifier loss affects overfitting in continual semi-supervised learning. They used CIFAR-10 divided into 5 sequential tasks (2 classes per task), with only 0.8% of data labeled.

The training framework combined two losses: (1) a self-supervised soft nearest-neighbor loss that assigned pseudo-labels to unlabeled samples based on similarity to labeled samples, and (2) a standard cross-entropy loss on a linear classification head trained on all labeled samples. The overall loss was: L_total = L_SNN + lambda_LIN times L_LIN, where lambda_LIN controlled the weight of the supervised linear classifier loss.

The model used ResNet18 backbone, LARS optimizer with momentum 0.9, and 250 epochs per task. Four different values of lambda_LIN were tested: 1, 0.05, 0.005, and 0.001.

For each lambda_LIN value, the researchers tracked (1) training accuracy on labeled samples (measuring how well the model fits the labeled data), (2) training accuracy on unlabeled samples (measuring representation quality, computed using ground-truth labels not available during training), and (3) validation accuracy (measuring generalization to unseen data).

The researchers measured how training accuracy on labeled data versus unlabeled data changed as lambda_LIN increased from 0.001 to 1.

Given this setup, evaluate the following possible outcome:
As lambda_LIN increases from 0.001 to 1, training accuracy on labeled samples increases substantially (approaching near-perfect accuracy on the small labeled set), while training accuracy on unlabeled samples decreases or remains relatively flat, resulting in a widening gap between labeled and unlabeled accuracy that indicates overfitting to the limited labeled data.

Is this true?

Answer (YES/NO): NO